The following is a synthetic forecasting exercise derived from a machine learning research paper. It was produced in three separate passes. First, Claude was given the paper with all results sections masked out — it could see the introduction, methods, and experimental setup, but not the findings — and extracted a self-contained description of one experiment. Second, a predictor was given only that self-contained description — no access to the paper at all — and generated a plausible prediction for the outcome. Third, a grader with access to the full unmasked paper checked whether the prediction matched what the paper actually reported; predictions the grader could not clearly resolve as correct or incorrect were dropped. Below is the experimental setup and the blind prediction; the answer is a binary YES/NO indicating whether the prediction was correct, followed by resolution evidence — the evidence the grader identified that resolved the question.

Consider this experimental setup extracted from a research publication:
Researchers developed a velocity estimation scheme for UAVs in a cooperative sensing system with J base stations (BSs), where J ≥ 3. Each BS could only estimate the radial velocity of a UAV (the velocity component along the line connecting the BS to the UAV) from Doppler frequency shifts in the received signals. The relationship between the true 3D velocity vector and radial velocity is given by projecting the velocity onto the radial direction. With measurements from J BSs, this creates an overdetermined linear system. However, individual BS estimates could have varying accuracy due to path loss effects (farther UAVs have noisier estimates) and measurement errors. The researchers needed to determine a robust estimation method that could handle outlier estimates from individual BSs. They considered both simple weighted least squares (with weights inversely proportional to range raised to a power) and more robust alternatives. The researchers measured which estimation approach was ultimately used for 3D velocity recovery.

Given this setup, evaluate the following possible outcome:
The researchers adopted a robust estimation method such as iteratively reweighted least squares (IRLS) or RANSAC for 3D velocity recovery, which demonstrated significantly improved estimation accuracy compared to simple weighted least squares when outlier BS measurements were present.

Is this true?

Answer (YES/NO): NO